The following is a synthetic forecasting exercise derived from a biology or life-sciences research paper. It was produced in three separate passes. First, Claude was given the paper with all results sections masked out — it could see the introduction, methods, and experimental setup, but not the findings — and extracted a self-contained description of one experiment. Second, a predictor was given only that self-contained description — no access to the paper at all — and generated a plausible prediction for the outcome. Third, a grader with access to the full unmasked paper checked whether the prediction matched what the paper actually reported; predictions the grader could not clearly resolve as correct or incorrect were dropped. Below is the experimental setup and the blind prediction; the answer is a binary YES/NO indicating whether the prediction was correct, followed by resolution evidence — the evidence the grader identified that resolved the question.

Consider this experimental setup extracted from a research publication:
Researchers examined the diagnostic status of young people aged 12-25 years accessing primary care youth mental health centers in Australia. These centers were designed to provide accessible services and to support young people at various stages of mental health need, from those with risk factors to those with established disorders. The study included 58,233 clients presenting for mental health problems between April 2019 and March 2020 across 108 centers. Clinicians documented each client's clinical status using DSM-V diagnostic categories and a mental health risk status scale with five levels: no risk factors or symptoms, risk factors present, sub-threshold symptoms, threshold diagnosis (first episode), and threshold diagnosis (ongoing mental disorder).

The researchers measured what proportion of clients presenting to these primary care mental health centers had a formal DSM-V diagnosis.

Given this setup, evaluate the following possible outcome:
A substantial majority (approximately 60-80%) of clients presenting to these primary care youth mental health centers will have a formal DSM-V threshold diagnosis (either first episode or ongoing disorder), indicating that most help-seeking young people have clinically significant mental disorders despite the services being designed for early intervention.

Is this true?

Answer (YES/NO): NO